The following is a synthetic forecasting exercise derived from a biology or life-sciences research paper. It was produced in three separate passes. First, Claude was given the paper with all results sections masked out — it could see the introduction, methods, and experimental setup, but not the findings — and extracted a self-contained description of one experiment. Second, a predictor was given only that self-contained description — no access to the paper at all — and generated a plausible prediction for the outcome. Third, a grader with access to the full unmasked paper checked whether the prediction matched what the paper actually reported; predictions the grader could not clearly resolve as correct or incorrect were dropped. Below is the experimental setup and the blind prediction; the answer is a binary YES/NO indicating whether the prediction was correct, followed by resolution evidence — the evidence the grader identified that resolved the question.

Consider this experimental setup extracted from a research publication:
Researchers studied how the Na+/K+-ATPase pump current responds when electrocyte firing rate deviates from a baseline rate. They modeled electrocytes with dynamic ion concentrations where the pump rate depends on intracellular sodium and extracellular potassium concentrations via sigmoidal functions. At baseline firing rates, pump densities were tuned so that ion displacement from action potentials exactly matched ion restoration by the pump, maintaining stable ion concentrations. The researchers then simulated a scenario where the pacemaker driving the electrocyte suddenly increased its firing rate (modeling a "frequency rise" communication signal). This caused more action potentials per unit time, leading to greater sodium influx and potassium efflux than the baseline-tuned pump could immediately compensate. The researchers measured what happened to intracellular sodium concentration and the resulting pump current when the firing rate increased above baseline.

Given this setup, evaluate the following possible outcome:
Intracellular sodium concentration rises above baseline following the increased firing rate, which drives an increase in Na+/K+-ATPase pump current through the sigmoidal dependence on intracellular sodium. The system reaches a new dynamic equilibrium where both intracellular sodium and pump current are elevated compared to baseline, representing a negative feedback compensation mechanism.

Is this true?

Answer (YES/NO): YES